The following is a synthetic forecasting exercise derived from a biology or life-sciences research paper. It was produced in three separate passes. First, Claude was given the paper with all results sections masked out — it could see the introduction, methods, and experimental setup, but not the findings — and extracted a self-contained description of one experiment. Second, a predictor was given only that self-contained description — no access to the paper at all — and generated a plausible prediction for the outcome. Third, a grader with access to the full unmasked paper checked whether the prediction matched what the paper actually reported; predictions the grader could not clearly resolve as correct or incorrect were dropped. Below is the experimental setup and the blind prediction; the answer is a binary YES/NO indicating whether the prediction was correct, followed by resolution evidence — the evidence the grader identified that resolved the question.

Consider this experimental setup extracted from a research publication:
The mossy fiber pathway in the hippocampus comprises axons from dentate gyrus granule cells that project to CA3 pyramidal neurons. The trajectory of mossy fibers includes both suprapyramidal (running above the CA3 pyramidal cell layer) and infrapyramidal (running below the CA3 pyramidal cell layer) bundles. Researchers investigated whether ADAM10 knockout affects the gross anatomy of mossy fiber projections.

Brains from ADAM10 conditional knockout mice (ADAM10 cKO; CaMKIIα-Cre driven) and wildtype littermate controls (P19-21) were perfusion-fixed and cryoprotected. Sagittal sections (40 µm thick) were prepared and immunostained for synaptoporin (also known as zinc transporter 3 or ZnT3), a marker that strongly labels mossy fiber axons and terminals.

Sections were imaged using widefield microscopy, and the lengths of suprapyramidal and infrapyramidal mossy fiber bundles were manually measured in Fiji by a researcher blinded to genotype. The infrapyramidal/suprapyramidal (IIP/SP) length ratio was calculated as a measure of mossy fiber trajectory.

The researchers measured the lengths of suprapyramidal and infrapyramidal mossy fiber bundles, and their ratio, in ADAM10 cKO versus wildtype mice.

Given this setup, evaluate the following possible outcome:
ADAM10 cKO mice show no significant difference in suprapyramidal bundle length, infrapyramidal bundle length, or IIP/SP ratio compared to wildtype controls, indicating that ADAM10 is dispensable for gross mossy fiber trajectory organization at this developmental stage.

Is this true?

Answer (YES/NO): YES